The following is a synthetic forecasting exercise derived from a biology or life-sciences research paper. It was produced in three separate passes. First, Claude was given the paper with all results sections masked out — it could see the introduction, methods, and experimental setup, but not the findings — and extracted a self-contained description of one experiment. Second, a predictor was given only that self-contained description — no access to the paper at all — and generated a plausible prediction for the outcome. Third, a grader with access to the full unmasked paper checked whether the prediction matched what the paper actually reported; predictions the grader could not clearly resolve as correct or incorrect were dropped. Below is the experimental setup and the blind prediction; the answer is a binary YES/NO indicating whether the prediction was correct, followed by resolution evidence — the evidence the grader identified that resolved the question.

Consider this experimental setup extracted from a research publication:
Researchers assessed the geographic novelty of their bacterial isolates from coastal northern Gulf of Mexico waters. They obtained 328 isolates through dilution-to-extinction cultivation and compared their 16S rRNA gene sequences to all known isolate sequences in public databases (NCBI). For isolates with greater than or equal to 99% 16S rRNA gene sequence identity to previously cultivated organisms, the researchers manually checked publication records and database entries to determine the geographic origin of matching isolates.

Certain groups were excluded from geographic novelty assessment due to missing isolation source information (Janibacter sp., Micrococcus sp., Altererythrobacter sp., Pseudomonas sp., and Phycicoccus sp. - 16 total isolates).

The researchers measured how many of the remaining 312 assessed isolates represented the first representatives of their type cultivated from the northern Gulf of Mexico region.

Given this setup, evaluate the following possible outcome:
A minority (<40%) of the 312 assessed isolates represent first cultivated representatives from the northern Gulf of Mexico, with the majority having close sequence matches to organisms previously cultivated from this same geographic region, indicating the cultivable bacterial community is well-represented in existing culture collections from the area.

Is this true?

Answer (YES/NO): NO